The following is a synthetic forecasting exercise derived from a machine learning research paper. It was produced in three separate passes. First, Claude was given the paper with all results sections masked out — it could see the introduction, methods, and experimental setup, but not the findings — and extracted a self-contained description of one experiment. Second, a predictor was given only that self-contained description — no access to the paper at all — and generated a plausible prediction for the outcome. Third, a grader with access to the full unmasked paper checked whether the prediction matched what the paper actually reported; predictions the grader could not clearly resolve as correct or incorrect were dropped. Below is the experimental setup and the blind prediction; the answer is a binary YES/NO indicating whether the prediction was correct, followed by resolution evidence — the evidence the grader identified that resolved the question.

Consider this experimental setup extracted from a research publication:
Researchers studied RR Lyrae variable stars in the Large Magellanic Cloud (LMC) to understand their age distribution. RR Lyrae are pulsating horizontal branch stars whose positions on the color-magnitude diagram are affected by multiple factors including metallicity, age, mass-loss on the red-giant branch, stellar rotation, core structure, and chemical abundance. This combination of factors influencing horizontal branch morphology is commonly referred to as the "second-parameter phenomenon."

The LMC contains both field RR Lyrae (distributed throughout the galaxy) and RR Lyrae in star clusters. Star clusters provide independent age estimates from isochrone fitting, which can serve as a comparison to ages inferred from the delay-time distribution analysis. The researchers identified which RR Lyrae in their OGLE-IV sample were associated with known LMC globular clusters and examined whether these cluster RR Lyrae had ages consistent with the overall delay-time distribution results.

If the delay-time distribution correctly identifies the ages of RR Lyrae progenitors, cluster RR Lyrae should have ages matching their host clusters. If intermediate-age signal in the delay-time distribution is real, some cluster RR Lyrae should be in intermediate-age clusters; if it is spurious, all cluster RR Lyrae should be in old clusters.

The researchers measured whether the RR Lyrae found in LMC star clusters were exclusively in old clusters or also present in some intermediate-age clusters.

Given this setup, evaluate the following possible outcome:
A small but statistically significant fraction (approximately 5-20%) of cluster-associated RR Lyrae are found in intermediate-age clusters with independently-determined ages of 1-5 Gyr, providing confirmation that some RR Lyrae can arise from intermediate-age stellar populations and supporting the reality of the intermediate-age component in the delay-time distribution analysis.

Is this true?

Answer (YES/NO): NO